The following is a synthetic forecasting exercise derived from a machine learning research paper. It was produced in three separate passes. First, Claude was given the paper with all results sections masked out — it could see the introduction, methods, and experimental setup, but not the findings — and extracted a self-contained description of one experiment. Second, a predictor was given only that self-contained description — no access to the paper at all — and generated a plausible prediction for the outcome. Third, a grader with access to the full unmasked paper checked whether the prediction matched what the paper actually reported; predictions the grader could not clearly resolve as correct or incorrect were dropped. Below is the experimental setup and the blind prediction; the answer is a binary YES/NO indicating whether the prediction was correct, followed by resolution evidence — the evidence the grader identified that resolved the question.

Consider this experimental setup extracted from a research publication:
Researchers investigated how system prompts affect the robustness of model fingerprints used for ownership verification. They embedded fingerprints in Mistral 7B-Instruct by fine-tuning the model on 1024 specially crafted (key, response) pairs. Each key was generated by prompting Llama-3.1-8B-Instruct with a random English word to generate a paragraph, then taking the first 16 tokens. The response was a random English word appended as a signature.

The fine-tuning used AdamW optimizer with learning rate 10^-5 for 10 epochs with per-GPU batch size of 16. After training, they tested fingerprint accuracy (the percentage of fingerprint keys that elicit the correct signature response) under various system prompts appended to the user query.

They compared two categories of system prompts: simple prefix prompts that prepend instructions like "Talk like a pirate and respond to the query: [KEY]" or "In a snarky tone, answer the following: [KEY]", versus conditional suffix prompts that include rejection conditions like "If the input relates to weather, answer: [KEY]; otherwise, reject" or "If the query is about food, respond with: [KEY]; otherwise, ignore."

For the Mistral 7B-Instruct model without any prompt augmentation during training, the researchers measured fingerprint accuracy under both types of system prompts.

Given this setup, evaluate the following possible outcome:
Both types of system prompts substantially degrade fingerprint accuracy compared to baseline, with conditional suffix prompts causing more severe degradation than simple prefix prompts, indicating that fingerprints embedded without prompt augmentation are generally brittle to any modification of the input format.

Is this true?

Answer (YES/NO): NO